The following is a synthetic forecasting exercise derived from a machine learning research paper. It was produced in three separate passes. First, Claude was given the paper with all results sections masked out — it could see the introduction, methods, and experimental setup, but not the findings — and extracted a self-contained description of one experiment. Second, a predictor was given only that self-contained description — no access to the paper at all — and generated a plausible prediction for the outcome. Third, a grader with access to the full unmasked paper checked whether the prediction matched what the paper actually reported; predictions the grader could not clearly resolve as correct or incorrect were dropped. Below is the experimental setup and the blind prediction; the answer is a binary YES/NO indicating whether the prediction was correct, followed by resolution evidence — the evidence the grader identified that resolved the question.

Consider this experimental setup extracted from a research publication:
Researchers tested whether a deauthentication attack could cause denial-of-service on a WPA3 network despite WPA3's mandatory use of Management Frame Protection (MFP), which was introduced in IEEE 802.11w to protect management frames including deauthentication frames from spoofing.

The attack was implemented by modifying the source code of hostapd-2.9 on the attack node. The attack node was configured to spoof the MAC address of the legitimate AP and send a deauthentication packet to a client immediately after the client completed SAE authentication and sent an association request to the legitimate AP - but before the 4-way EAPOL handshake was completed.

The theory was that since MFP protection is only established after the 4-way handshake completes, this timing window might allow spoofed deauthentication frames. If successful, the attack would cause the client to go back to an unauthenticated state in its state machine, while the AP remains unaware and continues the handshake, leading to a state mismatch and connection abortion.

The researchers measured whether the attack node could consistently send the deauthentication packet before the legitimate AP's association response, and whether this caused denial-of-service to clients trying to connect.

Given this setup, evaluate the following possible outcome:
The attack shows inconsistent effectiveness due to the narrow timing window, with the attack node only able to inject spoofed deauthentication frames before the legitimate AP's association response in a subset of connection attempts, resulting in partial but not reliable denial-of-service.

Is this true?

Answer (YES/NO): NO